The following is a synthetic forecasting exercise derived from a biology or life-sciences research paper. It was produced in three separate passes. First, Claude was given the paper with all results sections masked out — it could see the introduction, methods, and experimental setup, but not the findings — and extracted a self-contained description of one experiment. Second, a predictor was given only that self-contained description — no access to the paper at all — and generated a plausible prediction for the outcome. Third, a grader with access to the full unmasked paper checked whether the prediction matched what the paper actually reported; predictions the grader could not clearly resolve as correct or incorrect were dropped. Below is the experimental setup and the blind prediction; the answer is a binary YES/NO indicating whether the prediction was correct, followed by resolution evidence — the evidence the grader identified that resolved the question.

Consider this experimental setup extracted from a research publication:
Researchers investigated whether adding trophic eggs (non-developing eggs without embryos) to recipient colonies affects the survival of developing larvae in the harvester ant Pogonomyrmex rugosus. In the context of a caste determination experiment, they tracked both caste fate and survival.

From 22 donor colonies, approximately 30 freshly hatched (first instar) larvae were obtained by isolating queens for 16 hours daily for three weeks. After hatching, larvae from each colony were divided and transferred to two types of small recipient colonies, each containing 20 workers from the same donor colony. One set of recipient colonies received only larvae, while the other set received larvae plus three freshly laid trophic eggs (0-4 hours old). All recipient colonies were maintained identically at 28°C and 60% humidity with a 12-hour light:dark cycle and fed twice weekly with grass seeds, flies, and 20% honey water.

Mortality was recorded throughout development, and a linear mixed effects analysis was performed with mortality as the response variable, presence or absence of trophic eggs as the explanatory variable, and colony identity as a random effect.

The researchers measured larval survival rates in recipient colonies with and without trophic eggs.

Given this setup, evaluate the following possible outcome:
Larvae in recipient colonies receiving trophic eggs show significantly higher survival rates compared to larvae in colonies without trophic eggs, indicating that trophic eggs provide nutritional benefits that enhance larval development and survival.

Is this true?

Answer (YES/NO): YES